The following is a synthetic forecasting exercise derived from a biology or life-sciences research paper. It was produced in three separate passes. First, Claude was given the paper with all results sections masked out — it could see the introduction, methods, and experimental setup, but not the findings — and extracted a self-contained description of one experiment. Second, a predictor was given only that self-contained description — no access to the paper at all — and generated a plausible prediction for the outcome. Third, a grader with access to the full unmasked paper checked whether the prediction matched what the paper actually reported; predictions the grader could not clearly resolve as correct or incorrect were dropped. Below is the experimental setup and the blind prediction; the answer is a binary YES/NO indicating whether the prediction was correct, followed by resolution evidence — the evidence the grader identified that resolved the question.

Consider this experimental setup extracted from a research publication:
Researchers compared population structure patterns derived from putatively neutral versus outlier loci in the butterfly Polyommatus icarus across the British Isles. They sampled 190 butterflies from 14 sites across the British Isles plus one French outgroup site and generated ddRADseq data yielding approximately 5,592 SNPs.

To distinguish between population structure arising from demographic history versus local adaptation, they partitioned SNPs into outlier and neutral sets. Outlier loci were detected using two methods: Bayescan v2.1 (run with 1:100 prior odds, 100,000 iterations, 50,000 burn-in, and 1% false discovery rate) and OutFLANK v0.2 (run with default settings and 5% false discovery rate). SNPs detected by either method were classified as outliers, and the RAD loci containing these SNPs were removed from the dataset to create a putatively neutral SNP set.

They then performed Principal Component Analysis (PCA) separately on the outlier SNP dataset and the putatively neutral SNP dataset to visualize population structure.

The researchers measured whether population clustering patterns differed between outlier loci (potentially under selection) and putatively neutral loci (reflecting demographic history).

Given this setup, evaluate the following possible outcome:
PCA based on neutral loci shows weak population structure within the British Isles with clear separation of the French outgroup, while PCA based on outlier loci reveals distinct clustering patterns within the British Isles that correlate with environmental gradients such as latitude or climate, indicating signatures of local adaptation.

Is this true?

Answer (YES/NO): NO